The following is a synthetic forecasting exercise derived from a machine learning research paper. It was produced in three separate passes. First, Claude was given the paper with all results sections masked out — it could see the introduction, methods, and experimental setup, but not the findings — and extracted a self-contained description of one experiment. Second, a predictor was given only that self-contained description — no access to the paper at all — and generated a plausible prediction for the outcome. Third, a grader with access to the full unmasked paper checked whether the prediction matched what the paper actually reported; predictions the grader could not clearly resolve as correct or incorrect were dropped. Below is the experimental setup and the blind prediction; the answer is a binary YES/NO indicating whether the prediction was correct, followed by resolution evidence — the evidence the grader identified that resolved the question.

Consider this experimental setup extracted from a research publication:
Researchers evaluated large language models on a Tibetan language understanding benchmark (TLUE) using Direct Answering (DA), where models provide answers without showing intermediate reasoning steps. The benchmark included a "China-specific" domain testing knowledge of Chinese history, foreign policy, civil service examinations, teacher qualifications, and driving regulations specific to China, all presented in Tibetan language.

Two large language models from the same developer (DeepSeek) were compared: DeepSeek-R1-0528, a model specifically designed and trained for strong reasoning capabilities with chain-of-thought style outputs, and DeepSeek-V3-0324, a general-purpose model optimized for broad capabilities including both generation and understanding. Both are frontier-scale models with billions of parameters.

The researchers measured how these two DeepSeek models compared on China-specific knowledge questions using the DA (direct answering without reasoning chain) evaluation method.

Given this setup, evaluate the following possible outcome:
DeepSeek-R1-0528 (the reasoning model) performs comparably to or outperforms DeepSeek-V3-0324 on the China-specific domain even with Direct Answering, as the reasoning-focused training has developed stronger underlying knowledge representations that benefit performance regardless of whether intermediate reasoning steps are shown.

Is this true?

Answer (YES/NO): NO